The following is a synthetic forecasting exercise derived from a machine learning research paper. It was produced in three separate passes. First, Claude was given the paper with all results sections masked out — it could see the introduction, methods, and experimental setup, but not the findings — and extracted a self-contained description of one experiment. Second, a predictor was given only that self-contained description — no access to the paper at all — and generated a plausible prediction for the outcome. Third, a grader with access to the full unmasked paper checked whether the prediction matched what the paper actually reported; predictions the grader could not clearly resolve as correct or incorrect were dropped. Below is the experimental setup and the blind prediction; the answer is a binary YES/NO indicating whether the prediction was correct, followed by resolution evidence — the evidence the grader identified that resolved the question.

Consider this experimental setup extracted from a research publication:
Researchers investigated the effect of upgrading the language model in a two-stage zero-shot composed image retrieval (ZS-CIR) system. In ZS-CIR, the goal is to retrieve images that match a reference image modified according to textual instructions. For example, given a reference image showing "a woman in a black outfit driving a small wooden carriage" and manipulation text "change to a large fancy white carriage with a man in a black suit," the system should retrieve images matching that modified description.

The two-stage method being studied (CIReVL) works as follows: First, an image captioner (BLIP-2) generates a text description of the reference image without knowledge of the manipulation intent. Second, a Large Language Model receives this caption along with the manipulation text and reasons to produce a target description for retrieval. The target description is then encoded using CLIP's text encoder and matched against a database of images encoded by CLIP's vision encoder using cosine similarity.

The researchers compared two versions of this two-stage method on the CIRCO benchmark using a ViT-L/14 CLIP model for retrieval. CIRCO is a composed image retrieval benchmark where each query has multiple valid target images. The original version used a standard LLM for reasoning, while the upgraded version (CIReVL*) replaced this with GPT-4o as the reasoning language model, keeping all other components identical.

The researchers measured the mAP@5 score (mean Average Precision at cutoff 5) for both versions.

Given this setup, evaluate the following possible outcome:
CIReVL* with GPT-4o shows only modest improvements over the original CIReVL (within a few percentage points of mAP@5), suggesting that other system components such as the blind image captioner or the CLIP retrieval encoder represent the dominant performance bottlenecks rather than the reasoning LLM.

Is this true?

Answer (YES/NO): YES